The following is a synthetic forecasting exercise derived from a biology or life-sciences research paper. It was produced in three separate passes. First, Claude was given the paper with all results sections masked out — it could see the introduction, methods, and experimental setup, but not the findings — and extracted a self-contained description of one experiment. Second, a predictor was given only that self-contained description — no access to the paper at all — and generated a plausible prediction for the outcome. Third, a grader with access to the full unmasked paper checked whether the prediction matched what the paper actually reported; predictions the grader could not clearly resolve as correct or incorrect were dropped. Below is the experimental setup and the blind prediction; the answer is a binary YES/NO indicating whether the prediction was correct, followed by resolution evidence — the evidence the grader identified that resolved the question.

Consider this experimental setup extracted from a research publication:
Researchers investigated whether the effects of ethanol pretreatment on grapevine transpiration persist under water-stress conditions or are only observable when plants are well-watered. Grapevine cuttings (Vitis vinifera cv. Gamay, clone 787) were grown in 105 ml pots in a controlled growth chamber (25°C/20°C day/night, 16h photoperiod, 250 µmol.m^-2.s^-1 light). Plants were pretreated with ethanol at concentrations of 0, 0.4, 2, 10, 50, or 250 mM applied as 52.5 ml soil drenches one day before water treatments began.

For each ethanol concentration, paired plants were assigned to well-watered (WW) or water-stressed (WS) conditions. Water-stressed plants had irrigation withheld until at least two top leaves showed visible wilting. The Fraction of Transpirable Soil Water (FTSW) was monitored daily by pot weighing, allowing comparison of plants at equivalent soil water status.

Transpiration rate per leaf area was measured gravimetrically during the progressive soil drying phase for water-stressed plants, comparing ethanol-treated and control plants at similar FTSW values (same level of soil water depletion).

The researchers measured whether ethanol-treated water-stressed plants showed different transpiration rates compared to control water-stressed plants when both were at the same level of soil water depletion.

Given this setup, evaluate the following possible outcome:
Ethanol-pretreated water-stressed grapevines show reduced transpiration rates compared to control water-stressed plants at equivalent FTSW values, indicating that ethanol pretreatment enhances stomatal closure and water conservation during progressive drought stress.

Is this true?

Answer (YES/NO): YES